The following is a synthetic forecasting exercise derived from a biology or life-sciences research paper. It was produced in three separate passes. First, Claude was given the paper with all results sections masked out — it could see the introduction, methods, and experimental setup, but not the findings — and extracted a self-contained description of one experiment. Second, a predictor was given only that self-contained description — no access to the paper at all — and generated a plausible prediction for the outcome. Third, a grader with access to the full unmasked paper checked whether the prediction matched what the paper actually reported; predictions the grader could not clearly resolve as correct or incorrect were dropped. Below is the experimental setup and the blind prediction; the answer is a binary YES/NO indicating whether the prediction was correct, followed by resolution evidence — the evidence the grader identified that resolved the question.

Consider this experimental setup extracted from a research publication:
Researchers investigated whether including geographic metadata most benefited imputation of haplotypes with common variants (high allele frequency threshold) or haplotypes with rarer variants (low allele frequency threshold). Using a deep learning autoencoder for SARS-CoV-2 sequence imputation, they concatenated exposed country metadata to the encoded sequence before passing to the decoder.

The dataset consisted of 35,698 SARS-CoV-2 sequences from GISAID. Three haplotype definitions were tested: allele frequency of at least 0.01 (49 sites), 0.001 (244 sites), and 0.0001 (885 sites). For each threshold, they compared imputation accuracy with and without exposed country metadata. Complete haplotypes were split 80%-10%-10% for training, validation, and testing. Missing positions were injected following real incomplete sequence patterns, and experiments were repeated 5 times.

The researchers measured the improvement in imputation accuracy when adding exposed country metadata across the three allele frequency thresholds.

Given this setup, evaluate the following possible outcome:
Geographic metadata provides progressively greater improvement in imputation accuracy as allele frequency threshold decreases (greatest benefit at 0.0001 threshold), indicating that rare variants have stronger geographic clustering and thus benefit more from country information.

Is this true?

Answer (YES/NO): NO